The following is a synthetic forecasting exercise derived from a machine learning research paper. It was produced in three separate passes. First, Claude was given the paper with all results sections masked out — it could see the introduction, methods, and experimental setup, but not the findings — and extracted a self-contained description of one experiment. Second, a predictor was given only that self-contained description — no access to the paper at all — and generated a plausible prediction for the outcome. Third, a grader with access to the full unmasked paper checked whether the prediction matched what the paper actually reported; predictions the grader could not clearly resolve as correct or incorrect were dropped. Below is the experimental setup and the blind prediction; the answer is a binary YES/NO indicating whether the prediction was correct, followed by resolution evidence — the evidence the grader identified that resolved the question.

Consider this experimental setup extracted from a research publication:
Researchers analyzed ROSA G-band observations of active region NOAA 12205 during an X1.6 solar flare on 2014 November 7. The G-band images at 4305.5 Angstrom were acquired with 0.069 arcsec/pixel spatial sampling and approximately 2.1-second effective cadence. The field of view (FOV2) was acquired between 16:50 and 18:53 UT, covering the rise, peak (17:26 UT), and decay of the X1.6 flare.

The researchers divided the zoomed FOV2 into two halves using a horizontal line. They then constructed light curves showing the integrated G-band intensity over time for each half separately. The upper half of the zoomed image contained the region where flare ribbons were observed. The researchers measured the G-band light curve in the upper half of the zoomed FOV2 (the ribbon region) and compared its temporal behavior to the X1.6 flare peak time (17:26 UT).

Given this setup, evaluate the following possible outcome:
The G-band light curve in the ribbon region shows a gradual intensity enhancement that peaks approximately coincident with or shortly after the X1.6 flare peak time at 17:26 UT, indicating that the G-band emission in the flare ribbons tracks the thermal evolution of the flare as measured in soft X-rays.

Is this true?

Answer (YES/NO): YES